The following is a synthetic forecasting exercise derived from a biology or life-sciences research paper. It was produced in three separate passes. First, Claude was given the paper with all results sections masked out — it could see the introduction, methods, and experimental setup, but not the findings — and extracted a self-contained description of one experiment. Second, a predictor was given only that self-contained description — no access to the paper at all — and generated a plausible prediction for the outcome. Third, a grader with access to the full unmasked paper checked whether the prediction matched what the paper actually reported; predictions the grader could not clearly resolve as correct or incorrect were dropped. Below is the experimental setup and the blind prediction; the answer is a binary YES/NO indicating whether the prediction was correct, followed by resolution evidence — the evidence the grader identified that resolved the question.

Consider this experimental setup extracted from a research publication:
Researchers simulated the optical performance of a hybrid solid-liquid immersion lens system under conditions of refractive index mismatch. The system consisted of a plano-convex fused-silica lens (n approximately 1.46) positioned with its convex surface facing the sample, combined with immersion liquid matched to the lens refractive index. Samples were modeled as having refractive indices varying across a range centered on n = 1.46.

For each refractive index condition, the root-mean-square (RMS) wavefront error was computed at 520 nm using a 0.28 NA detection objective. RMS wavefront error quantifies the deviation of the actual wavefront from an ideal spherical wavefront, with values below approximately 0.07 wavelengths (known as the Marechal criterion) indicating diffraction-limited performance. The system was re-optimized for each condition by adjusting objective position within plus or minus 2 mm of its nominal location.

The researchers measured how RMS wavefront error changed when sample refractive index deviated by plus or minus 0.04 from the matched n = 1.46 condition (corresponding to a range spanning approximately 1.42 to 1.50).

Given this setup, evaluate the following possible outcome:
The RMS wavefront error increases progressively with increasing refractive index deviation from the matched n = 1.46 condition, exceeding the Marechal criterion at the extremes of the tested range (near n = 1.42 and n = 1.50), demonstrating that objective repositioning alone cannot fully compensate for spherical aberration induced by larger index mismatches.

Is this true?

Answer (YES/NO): NO